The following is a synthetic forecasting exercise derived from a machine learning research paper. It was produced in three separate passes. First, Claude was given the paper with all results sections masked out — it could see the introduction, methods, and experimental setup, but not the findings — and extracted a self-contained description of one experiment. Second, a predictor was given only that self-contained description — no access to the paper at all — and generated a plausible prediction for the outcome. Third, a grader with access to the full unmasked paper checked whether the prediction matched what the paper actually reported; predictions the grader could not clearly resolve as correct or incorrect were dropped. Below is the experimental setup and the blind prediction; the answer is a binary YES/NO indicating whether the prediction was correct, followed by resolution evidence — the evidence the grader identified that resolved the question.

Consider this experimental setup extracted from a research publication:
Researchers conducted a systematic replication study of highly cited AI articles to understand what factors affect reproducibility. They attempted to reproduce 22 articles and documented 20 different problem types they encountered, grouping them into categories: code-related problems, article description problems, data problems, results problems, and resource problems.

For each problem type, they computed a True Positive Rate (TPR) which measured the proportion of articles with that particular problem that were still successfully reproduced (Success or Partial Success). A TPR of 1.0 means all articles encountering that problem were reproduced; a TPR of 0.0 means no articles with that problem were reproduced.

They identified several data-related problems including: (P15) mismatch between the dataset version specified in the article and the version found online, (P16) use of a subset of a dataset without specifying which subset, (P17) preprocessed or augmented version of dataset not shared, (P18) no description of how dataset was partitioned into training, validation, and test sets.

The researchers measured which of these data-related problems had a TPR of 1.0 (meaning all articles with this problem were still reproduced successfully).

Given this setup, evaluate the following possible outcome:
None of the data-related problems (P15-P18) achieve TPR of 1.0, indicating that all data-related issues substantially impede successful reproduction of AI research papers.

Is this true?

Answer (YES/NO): NO